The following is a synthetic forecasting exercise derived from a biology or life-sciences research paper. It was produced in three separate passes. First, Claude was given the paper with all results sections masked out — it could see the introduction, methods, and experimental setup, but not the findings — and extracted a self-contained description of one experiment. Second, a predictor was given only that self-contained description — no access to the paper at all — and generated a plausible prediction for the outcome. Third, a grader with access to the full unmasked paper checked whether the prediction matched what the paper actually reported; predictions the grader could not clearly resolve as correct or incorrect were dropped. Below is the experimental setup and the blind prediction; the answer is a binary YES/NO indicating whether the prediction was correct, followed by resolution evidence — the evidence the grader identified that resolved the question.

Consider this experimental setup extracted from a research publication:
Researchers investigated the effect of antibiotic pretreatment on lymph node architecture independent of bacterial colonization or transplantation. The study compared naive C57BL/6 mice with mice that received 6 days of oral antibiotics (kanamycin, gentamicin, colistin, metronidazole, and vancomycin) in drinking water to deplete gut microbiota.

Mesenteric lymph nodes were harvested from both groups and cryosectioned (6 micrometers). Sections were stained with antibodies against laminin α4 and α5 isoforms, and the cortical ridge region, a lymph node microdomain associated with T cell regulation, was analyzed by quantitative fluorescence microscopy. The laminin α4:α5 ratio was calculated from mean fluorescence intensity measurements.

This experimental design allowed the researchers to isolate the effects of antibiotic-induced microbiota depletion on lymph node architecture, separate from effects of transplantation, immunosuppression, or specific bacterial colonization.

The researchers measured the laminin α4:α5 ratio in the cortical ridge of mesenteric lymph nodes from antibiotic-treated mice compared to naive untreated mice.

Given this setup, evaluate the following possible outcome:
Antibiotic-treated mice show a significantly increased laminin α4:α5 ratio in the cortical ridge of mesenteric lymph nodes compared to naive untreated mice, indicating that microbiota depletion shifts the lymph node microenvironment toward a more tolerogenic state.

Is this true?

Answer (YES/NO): NO